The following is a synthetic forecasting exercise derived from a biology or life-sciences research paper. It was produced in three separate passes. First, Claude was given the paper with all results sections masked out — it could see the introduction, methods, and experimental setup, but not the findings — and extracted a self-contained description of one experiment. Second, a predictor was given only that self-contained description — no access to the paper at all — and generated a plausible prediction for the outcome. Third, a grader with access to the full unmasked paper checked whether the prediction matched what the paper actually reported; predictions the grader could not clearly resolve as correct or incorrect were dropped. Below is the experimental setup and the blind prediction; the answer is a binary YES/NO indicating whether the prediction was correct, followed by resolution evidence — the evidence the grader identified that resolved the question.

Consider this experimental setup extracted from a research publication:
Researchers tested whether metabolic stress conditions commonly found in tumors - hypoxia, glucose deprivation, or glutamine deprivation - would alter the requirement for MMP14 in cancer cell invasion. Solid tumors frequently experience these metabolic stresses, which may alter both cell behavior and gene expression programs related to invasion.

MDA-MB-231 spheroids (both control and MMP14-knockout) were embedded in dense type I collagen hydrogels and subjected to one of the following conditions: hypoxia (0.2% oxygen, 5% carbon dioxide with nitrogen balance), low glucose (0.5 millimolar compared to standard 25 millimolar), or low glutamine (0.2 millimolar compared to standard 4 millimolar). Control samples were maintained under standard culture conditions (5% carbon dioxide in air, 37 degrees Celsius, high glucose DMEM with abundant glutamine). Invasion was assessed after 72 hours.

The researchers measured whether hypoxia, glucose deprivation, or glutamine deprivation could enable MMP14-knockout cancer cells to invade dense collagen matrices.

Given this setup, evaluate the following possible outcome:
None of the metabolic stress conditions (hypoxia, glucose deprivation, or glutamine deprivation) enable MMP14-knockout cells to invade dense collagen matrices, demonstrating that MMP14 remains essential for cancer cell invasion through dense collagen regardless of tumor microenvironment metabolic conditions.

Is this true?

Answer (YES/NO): YES